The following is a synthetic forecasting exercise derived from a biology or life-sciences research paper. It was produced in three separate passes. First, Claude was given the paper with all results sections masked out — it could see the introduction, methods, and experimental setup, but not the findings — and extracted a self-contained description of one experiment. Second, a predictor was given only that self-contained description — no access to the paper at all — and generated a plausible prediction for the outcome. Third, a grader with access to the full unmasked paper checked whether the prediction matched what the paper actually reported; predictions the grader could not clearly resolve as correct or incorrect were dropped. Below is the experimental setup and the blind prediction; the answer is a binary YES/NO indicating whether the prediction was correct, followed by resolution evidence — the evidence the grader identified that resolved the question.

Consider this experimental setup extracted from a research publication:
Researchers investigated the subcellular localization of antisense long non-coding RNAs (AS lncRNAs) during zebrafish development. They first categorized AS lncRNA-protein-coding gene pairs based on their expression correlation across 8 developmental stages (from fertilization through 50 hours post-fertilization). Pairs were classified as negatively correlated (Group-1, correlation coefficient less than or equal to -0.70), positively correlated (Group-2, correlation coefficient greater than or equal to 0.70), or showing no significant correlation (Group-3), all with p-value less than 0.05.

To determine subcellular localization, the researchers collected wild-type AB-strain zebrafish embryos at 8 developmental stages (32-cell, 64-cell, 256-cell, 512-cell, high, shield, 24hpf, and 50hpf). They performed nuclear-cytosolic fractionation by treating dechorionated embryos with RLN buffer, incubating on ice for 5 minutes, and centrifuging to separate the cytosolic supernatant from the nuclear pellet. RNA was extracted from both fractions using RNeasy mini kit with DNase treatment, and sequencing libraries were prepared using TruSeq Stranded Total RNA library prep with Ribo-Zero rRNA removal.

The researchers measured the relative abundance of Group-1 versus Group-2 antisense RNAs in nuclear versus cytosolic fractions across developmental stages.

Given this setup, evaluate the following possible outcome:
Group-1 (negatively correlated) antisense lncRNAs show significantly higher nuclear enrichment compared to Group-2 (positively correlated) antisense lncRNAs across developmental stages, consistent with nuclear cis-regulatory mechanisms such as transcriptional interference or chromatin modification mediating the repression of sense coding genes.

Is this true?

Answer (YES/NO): NO